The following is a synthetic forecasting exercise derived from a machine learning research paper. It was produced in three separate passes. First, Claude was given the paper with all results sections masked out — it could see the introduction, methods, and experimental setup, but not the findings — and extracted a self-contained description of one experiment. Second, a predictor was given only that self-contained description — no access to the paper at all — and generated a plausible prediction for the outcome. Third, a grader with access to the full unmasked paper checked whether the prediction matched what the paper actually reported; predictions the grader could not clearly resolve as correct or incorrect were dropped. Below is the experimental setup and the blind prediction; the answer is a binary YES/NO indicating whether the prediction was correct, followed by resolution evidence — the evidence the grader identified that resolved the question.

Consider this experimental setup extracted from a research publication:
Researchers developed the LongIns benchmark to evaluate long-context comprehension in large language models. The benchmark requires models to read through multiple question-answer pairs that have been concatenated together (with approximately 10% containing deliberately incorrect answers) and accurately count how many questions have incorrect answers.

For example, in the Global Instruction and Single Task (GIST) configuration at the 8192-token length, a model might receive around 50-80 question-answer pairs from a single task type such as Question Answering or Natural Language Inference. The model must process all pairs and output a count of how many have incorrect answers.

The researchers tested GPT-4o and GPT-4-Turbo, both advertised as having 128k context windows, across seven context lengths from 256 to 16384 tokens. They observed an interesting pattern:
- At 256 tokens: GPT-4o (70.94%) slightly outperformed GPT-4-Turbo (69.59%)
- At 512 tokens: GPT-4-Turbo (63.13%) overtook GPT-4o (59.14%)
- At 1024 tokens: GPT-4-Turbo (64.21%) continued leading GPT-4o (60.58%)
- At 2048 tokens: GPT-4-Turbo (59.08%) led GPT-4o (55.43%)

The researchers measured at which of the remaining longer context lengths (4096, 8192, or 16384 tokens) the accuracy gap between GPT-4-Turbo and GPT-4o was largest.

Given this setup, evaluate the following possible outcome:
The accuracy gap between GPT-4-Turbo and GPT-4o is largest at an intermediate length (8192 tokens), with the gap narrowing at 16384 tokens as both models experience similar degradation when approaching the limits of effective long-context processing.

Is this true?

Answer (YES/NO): NO